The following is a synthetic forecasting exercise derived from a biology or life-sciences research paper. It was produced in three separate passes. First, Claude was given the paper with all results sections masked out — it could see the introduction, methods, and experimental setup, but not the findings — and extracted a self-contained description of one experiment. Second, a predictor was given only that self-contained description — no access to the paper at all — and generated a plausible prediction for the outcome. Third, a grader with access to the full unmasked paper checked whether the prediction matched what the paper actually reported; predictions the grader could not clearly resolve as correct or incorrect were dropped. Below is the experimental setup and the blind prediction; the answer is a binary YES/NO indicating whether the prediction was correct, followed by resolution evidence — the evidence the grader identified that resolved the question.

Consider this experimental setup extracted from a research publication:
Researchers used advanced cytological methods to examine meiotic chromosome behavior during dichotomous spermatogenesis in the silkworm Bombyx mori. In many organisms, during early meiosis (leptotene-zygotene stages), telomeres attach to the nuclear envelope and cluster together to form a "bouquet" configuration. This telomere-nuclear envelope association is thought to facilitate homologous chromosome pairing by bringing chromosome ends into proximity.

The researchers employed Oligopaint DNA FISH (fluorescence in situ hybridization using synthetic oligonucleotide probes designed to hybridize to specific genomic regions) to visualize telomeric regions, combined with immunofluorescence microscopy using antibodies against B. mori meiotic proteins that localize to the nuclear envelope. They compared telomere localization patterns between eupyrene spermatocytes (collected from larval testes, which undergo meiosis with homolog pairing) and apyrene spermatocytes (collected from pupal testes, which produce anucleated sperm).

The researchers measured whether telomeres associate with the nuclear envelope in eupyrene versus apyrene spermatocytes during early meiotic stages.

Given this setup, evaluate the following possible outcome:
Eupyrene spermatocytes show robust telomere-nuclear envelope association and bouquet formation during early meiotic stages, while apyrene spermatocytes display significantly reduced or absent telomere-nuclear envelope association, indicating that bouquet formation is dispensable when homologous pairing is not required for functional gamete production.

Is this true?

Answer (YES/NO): YES